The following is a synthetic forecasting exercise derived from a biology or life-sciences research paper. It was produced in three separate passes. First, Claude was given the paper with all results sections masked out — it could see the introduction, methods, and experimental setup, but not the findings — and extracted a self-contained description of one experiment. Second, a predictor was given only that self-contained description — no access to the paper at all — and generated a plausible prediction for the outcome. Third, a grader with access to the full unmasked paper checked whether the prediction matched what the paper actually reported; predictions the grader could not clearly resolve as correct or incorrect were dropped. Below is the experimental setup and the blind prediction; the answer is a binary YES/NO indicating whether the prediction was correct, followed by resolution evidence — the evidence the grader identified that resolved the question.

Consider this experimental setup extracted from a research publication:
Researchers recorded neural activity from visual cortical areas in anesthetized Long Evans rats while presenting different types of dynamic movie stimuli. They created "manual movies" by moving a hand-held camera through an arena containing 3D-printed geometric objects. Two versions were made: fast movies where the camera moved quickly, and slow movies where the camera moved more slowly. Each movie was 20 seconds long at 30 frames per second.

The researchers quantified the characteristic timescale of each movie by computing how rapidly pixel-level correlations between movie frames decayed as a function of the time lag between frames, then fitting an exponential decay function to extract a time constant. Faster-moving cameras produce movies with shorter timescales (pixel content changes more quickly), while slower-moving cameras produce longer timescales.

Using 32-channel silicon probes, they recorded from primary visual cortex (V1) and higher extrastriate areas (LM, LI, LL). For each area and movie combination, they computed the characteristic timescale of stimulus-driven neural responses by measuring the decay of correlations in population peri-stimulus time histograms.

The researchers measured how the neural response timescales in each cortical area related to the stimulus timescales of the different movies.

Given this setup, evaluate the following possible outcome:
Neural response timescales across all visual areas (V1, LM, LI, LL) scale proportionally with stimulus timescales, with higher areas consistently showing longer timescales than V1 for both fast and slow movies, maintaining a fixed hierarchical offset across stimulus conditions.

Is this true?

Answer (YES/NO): YES